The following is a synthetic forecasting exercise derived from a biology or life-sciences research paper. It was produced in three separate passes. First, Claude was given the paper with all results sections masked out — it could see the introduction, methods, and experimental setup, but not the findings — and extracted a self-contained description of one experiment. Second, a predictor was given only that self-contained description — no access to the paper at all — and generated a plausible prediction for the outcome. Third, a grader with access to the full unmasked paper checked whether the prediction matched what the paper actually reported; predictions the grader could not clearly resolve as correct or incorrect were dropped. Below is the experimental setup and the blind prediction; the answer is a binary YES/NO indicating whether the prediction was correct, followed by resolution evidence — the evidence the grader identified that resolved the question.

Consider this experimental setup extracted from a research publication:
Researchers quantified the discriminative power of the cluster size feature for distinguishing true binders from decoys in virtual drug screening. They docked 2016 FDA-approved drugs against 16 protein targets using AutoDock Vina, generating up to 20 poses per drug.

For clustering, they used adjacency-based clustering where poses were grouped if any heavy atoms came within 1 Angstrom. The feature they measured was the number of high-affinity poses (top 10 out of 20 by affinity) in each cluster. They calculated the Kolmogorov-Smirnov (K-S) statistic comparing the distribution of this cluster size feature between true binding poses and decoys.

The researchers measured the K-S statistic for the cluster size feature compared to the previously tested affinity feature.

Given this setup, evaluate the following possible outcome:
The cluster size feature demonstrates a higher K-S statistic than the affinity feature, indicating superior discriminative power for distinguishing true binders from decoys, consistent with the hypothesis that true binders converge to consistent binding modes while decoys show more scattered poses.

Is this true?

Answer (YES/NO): NO